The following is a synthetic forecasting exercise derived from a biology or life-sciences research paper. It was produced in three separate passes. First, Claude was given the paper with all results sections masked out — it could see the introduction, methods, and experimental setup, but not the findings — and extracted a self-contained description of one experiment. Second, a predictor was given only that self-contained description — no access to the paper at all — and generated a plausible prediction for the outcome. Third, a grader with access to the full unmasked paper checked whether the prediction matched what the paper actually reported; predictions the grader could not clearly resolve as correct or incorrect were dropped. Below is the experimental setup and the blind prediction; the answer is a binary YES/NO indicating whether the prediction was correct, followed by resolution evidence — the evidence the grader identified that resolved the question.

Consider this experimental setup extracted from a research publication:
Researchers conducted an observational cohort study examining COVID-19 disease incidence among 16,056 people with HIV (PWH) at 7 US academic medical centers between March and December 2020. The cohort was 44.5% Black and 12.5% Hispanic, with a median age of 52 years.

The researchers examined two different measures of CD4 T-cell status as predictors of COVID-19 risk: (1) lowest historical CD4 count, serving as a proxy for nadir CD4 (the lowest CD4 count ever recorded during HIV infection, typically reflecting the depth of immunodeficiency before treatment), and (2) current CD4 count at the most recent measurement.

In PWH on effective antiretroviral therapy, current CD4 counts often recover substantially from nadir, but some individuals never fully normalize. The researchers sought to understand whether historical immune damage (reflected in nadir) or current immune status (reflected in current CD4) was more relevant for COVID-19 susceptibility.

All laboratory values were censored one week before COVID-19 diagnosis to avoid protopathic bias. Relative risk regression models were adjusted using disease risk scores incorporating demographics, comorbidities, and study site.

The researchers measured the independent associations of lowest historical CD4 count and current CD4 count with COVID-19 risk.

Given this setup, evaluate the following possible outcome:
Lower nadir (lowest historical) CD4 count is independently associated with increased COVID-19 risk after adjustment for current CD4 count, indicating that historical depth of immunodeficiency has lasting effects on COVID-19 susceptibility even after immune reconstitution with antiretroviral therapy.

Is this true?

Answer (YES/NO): NO